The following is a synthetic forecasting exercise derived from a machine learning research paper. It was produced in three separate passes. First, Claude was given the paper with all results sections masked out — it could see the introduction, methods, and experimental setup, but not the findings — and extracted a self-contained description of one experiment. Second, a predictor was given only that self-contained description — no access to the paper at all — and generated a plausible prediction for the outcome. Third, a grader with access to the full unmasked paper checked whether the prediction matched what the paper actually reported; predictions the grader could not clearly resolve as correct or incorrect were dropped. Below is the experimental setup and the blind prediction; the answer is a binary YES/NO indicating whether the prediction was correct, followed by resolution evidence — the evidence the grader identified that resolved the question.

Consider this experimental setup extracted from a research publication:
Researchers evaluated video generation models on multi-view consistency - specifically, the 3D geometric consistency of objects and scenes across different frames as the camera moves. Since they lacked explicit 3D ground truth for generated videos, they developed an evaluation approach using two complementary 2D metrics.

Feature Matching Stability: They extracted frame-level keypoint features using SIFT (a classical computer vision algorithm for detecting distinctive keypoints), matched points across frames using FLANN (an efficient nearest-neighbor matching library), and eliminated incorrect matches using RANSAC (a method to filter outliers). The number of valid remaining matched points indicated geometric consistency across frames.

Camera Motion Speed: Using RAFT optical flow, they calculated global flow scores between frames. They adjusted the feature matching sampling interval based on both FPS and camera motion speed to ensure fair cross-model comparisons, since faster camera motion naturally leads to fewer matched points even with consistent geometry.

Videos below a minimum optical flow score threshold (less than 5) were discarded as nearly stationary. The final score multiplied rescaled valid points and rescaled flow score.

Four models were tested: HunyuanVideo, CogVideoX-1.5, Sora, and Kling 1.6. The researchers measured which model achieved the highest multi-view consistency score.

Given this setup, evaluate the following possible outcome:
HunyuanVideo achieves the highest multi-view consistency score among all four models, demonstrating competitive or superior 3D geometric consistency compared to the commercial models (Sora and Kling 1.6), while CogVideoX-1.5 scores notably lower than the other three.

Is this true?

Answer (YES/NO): NO